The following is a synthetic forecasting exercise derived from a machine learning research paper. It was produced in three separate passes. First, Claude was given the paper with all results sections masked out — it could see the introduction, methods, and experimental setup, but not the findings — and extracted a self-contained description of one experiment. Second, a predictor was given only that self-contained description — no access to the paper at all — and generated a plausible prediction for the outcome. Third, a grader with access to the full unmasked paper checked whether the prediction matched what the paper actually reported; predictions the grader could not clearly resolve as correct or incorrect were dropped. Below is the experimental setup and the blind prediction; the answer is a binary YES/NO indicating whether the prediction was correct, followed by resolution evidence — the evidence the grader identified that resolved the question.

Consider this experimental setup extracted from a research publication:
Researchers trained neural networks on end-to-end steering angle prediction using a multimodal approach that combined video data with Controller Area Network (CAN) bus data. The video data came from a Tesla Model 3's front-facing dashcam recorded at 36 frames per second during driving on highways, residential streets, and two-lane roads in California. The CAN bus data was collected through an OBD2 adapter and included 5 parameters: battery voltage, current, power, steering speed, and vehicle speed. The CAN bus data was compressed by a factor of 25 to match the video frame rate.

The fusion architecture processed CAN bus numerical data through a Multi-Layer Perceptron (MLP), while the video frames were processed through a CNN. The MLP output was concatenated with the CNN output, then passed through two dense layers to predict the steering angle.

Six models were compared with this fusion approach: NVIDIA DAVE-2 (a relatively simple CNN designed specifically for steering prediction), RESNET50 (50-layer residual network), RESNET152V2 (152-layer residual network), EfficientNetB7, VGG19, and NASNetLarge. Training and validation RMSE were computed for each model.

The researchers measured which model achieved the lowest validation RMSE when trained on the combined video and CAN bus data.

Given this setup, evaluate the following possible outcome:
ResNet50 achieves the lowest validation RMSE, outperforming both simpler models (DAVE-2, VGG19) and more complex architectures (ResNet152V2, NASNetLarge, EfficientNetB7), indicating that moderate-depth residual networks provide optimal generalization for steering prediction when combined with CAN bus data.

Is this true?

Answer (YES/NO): NO